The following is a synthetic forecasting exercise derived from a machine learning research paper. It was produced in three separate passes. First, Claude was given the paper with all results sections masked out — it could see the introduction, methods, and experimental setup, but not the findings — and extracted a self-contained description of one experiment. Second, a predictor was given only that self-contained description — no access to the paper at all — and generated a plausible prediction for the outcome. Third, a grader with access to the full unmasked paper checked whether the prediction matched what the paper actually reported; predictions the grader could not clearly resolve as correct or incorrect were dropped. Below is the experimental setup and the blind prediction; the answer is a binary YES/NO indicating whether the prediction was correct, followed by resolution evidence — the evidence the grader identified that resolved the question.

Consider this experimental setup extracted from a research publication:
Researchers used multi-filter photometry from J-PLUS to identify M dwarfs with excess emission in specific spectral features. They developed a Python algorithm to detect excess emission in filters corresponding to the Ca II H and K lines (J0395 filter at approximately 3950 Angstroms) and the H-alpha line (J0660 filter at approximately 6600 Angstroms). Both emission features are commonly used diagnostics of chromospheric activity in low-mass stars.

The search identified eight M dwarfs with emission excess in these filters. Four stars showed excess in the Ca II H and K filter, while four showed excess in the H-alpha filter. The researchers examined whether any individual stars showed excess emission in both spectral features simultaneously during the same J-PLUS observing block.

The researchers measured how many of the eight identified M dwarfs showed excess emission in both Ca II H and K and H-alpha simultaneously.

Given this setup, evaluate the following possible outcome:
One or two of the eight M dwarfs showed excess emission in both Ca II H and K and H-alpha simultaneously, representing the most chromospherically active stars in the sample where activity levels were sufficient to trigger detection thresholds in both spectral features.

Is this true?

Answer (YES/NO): NO